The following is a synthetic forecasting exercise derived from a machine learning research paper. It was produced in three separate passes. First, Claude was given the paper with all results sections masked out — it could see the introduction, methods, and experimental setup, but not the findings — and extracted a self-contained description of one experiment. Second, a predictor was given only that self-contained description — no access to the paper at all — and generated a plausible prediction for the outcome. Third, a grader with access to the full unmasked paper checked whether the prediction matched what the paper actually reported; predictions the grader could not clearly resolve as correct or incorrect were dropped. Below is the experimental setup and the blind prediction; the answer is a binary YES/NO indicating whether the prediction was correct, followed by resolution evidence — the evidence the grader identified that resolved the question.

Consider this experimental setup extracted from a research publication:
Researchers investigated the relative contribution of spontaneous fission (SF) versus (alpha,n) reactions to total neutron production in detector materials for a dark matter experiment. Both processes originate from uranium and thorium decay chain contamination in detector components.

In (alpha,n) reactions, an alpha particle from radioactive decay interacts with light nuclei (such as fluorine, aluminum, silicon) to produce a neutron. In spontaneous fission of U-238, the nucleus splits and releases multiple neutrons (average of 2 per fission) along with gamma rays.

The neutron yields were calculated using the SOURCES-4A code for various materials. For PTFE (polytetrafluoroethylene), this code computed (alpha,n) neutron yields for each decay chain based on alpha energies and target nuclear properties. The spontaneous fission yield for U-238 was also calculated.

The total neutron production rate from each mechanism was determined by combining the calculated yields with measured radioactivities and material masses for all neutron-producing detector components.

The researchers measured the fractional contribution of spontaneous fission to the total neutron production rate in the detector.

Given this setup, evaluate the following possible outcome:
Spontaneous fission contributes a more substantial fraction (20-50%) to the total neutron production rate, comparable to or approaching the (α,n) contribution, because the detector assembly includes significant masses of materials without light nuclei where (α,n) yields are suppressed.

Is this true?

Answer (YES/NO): NO